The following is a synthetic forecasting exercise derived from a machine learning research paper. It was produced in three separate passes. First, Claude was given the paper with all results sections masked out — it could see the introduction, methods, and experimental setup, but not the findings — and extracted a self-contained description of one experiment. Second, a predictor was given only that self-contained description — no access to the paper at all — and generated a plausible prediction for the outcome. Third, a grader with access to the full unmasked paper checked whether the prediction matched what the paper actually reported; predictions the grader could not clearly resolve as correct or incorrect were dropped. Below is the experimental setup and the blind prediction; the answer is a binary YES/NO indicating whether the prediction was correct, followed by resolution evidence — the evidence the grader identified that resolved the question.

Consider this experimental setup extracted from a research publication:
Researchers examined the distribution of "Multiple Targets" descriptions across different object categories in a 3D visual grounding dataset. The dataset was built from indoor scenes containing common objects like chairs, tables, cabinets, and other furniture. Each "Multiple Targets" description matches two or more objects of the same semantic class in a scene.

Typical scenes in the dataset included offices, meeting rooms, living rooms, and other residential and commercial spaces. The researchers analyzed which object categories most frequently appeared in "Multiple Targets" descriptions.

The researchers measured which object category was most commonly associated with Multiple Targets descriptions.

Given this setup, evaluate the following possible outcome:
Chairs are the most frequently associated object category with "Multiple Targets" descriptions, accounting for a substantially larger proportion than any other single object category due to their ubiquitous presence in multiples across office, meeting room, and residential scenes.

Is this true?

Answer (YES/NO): YES